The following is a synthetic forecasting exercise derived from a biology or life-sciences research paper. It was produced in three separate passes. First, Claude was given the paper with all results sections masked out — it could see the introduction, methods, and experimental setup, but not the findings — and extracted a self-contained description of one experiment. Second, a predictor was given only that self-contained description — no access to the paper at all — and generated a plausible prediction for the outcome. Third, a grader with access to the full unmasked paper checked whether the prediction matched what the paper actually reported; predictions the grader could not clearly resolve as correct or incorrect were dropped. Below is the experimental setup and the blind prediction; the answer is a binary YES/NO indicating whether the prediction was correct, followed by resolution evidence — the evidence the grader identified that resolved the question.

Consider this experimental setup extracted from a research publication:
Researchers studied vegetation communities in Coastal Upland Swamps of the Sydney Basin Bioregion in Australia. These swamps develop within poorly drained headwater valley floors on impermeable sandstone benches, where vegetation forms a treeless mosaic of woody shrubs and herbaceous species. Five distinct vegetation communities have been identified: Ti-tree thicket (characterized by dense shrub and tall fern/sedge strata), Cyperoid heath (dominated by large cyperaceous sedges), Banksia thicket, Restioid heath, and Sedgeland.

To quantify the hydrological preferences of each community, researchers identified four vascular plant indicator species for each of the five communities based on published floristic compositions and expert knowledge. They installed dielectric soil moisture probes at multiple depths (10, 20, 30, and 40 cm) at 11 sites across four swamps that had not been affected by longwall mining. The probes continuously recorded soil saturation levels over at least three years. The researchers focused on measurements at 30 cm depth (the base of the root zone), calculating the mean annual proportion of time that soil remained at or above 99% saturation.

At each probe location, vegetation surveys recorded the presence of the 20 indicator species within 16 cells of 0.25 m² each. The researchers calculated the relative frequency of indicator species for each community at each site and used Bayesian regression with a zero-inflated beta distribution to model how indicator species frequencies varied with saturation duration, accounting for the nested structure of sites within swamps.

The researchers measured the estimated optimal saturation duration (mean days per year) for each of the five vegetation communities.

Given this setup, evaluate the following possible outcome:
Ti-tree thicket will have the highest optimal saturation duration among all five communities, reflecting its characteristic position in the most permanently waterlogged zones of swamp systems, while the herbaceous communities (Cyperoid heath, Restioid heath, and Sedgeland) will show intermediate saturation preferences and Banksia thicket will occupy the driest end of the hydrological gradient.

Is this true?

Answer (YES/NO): NO